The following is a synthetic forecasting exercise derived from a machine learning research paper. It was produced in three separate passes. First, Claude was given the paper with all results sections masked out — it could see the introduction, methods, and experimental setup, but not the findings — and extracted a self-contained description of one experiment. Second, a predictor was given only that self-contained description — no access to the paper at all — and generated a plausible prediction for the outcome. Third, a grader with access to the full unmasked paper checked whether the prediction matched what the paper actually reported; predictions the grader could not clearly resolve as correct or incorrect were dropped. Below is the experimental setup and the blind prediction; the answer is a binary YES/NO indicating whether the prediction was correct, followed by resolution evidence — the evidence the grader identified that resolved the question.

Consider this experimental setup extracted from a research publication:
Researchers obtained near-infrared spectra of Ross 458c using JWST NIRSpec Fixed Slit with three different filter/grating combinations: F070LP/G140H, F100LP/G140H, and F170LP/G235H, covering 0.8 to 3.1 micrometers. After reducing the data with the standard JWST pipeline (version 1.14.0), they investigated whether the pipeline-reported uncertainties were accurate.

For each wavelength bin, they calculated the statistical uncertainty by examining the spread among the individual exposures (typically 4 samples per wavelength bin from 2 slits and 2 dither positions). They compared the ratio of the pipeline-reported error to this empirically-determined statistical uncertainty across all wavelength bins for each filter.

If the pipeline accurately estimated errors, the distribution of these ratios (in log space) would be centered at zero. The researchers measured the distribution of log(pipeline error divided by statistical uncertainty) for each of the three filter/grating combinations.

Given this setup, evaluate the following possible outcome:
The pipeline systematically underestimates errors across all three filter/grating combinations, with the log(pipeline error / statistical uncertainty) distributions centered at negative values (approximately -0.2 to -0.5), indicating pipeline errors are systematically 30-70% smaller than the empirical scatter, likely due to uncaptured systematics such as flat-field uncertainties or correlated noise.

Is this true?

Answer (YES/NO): YES